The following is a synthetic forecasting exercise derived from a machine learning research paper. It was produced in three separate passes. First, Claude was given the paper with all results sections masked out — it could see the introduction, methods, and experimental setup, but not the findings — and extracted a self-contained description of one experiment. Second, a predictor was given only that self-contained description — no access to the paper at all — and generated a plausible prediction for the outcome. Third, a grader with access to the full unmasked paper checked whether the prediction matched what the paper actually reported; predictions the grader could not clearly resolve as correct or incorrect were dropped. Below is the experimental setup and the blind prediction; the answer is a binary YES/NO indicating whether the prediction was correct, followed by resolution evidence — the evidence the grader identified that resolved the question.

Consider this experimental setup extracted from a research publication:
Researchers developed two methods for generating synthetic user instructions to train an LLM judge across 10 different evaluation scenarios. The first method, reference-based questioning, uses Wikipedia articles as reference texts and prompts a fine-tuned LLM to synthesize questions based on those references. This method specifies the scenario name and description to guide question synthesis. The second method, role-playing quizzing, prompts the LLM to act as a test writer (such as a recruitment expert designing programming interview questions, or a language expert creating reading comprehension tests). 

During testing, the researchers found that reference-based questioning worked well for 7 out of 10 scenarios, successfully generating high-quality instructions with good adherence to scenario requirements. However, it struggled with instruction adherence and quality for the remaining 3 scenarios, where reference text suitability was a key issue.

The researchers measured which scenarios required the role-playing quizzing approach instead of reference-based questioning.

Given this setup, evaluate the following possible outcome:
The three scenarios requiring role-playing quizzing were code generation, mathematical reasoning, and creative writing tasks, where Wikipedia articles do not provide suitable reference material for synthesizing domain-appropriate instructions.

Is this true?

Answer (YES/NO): NO